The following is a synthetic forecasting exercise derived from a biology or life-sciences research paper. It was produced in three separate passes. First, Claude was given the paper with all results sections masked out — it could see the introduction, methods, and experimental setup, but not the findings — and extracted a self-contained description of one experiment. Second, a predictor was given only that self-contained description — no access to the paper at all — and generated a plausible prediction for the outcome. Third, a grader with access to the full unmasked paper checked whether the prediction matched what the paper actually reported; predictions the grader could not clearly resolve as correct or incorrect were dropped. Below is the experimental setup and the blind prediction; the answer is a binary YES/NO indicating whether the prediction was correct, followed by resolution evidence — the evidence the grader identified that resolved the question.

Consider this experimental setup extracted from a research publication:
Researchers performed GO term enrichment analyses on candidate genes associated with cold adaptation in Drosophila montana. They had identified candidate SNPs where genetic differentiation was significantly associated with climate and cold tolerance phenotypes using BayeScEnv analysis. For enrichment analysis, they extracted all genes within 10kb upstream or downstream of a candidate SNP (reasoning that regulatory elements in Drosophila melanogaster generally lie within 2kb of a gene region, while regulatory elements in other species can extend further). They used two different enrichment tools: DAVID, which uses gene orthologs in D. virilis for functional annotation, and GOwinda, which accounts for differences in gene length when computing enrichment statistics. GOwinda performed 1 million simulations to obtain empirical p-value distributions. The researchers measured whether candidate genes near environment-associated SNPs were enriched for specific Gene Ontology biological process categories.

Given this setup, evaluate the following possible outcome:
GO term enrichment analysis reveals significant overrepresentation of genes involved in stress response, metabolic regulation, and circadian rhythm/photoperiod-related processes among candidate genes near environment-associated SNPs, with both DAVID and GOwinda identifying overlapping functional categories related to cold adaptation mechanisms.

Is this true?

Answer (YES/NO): NO